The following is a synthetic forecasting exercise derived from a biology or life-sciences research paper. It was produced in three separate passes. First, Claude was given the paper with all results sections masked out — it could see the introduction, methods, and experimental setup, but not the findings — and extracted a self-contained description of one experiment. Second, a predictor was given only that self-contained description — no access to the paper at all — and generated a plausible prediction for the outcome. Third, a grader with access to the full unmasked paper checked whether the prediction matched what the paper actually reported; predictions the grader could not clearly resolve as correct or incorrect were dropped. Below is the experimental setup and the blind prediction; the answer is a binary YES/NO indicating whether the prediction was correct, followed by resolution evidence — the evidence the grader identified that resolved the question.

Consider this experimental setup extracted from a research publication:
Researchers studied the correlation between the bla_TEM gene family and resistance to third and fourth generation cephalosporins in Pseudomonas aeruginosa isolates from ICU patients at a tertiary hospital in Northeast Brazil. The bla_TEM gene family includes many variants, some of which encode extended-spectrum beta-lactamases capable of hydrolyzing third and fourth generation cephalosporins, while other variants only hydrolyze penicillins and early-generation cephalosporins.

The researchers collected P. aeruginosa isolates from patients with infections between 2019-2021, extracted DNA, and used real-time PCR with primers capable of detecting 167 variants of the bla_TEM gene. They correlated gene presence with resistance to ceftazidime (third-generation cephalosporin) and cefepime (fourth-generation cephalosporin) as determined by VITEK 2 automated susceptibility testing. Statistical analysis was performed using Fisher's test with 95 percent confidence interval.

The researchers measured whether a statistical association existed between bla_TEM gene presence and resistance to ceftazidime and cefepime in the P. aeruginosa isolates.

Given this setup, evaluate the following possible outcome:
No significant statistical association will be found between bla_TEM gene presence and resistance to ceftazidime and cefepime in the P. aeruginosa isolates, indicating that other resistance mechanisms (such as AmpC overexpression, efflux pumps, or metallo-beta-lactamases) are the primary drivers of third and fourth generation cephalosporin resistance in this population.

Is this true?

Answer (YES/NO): NO